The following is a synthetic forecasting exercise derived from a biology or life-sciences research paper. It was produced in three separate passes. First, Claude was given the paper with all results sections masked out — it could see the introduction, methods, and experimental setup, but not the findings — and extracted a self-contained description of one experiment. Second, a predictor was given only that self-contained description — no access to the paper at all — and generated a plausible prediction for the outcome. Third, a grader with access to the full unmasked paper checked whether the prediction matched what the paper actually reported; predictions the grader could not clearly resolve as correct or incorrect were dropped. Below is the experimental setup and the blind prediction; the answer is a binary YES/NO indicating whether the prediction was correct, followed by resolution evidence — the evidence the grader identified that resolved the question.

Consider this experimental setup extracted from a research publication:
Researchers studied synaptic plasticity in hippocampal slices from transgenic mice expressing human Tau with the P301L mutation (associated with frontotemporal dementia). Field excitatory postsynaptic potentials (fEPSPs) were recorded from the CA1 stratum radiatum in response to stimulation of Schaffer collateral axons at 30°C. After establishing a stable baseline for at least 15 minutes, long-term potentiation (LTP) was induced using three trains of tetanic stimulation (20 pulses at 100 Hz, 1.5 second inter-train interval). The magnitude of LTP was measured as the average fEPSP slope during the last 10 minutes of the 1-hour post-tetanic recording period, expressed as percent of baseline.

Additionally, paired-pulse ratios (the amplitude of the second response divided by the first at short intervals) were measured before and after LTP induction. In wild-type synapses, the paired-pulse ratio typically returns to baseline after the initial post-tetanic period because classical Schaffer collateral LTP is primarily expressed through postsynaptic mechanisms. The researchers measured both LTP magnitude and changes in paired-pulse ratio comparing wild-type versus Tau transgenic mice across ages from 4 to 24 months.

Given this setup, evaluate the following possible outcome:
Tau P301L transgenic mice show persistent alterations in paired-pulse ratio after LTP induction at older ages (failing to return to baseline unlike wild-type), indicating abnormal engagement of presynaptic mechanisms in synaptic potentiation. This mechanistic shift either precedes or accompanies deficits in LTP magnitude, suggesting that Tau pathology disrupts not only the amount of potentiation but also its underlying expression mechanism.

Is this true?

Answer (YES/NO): NO